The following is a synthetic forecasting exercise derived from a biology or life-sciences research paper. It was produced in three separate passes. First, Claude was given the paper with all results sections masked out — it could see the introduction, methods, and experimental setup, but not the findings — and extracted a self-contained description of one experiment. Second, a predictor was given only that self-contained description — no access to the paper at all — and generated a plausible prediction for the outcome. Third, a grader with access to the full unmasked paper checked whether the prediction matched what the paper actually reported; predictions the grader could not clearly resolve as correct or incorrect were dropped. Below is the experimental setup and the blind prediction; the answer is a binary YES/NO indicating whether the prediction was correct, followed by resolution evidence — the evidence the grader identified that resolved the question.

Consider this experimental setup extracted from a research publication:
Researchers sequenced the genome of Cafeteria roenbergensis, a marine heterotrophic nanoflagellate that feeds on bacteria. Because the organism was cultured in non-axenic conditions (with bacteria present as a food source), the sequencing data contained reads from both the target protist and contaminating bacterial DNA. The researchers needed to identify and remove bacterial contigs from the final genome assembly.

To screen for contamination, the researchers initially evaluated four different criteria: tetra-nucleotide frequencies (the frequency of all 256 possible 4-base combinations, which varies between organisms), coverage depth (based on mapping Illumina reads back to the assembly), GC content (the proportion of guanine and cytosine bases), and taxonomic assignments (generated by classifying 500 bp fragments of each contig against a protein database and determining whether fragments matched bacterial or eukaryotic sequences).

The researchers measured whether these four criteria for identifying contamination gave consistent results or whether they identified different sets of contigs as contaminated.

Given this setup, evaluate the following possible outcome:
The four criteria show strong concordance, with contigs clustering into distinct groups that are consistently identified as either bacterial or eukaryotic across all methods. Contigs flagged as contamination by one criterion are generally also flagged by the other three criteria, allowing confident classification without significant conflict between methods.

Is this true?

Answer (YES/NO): YES